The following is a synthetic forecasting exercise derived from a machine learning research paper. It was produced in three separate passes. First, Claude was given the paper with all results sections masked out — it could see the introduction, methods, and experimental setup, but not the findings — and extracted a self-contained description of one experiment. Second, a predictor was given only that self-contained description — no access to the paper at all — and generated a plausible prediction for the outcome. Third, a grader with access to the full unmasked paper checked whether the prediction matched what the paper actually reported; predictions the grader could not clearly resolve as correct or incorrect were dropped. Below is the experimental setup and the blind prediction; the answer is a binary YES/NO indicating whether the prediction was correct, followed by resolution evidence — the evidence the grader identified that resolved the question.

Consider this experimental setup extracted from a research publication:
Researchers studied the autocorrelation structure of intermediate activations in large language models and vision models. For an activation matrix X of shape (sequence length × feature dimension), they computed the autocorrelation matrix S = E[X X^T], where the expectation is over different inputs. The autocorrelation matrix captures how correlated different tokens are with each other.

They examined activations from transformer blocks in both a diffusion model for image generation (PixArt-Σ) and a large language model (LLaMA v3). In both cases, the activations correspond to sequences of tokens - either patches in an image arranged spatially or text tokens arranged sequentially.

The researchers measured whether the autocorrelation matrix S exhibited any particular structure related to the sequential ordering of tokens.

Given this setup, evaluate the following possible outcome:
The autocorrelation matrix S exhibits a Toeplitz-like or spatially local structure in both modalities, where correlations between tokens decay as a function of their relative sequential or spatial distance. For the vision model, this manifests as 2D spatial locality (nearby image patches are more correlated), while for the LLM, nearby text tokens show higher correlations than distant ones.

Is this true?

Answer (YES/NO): YES